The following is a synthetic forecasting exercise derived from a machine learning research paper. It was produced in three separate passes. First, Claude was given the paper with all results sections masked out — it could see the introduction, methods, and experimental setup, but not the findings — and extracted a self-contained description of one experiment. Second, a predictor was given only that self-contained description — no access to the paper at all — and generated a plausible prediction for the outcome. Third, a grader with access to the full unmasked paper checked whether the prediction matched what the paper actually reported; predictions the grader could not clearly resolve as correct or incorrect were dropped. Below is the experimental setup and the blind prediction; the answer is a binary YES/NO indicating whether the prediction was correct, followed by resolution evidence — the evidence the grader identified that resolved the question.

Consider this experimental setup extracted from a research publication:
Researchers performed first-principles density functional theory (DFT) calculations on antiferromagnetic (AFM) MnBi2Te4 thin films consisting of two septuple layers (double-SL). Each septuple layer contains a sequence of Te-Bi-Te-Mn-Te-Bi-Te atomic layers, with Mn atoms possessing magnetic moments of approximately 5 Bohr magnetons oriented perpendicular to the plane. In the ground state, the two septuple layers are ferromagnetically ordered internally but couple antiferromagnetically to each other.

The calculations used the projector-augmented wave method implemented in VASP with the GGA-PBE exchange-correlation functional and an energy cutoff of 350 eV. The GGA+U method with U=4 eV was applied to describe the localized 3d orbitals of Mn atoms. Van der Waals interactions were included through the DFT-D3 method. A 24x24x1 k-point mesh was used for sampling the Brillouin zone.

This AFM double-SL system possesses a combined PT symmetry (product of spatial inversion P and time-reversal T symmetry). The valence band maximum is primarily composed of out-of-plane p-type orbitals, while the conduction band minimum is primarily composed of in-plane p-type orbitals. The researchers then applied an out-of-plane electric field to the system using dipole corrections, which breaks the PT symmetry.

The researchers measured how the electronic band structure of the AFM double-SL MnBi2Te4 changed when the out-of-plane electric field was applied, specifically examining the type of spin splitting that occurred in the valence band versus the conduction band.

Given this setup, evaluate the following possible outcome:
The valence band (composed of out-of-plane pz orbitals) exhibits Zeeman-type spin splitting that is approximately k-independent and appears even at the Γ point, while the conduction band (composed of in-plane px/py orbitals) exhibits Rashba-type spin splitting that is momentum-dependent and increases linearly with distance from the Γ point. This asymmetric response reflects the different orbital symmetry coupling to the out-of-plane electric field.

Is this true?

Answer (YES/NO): YES